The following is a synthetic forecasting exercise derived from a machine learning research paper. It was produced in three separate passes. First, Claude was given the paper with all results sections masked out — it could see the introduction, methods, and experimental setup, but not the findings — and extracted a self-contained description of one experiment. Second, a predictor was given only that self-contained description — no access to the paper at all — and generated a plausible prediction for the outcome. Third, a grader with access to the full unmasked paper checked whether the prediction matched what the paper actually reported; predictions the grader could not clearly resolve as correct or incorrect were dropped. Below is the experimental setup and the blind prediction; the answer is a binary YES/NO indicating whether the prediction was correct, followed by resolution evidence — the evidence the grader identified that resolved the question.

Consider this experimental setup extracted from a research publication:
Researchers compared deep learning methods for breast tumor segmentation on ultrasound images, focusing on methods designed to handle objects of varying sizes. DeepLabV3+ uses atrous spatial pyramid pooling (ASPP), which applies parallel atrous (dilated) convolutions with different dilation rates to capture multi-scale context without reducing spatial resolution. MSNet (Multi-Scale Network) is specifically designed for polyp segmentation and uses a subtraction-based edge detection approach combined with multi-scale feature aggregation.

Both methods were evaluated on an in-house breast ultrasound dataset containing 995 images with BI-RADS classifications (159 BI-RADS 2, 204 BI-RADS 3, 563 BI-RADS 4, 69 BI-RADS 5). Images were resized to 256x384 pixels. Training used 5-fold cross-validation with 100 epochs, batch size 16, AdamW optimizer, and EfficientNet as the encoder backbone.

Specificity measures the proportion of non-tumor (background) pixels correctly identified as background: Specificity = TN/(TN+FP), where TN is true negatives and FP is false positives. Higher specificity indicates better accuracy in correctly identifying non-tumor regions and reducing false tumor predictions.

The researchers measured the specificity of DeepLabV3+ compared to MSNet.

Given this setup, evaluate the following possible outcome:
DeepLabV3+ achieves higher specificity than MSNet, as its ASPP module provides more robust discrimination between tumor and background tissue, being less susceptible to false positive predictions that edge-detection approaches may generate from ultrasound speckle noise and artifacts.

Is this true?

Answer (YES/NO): NO